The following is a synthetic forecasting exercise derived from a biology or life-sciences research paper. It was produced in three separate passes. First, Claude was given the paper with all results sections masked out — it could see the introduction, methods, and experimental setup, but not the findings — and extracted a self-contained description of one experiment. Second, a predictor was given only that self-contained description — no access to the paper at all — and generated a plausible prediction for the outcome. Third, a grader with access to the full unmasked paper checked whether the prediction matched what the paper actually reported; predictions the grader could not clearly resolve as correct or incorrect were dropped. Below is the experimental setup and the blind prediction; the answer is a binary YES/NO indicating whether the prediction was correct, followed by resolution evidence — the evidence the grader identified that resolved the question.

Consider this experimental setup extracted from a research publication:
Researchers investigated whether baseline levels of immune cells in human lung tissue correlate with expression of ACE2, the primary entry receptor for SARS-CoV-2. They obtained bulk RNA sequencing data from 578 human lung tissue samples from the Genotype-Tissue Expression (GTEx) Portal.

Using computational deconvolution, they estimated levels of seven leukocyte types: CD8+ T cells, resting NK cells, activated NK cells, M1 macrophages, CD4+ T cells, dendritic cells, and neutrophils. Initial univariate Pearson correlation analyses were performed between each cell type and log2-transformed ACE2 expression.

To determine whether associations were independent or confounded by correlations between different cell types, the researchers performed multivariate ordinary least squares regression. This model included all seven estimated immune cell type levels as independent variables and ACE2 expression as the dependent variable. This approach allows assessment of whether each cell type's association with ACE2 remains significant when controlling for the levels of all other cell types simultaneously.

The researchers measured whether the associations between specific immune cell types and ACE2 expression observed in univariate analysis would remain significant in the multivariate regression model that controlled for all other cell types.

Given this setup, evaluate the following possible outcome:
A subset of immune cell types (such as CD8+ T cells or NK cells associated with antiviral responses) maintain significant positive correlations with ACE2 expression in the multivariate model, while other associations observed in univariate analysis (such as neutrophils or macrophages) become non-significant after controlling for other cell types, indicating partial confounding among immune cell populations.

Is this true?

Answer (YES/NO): NO